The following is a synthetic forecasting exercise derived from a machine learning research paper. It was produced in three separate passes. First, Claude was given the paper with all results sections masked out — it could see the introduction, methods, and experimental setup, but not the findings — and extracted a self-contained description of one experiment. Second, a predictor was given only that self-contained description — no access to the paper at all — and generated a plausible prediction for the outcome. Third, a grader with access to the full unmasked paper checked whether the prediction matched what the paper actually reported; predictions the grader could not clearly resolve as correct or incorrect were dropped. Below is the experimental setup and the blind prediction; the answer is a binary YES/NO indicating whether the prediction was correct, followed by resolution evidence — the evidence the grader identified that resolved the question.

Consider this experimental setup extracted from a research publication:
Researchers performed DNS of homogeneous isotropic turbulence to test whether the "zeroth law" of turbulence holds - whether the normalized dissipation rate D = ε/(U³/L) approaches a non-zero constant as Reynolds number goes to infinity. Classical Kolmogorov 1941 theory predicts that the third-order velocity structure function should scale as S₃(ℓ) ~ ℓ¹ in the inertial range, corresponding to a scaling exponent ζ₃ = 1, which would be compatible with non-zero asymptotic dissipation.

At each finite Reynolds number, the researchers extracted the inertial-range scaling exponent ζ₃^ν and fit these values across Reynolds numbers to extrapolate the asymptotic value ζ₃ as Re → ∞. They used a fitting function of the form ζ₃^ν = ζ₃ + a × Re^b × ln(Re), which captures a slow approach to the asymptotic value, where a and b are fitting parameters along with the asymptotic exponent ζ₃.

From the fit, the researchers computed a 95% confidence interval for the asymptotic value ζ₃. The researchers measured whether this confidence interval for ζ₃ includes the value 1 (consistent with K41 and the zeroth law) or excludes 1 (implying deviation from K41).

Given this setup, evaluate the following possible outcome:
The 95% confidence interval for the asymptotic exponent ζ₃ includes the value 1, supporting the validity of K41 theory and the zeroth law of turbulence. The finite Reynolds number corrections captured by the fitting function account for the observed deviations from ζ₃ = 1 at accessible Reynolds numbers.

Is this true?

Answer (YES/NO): YES